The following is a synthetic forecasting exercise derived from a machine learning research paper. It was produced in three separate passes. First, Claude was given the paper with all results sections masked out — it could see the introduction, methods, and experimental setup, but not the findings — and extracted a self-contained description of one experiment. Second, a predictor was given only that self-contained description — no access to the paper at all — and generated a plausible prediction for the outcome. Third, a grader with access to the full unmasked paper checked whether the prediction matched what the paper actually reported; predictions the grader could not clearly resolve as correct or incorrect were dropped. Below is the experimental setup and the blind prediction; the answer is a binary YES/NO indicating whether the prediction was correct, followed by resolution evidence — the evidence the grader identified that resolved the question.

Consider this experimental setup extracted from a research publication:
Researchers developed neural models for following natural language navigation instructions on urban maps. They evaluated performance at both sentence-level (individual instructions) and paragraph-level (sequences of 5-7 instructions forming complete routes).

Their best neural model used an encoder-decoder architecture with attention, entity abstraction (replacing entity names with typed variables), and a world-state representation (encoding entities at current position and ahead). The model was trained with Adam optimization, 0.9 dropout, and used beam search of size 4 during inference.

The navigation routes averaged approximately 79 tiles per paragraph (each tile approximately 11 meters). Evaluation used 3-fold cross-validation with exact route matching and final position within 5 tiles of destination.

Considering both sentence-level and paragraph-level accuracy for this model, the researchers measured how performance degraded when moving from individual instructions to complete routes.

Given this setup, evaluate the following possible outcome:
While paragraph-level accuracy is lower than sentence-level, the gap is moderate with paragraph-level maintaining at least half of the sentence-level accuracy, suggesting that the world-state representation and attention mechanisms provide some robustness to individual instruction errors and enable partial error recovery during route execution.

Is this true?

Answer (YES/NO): NO